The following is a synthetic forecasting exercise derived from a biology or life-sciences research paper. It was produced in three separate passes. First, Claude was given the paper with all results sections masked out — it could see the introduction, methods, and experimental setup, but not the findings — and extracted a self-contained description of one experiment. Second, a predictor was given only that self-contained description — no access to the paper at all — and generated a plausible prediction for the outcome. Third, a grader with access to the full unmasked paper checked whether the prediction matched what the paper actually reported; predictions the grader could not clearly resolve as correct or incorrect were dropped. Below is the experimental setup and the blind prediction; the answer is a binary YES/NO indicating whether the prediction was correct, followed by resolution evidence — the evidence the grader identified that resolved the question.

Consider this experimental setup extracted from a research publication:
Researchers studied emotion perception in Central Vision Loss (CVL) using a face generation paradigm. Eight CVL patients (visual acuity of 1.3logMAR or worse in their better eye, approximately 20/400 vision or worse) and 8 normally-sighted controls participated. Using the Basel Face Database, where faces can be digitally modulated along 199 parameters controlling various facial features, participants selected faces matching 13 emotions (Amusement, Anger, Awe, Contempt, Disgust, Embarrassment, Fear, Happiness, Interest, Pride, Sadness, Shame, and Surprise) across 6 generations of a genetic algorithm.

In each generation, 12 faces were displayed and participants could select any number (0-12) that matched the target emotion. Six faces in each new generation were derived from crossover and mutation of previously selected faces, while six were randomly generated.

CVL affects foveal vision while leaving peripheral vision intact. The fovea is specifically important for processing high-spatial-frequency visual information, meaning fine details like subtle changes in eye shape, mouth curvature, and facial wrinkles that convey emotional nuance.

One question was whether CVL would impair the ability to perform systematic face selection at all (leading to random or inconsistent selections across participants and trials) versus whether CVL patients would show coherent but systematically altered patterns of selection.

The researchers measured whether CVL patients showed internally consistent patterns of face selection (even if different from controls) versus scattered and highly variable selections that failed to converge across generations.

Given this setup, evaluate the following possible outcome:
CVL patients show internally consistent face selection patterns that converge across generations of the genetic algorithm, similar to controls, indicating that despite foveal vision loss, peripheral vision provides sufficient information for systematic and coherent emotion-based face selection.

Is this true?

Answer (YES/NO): YES